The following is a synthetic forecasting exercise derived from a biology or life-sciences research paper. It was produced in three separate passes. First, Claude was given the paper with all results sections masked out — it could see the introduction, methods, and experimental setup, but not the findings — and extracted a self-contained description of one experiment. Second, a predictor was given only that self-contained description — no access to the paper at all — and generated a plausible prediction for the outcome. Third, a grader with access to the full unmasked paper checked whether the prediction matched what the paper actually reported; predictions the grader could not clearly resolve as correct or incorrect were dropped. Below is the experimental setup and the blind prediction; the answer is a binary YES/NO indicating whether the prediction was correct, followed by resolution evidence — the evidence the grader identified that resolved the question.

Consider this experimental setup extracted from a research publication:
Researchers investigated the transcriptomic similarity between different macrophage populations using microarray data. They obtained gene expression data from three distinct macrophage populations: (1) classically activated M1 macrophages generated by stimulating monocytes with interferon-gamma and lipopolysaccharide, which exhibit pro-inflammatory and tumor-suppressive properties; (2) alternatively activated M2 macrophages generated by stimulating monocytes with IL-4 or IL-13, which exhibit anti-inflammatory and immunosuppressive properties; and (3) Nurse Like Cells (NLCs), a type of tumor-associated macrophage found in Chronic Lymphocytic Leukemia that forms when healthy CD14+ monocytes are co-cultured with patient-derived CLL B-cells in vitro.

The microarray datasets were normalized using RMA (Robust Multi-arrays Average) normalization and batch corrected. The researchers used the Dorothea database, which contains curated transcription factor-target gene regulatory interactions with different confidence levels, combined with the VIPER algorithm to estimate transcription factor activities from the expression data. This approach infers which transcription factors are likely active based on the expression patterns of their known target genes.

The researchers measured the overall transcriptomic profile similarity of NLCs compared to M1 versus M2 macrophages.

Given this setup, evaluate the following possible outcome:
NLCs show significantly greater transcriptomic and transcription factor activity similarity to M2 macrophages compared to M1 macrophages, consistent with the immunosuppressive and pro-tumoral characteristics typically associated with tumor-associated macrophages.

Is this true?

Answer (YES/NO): NO